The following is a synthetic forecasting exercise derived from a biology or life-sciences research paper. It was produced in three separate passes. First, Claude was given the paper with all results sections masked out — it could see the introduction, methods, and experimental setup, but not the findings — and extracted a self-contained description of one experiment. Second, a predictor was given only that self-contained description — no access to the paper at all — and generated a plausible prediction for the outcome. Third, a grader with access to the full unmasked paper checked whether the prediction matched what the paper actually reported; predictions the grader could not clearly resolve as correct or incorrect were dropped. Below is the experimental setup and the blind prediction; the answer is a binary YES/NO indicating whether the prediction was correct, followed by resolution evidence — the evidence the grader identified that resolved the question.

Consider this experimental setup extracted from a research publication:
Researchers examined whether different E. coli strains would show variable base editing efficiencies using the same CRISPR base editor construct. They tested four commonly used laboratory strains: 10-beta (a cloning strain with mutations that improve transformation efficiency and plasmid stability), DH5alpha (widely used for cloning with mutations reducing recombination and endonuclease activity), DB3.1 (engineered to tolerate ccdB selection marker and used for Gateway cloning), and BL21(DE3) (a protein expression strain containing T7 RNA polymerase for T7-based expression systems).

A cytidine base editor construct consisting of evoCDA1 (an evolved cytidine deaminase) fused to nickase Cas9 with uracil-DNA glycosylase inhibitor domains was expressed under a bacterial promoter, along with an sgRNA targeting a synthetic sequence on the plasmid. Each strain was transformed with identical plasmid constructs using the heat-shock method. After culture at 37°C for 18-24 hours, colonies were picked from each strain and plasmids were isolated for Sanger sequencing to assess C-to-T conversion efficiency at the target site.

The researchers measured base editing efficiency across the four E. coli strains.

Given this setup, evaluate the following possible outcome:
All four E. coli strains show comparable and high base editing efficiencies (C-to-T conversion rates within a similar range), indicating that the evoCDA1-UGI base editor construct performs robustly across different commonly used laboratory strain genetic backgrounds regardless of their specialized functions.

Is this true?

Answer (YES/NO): NO